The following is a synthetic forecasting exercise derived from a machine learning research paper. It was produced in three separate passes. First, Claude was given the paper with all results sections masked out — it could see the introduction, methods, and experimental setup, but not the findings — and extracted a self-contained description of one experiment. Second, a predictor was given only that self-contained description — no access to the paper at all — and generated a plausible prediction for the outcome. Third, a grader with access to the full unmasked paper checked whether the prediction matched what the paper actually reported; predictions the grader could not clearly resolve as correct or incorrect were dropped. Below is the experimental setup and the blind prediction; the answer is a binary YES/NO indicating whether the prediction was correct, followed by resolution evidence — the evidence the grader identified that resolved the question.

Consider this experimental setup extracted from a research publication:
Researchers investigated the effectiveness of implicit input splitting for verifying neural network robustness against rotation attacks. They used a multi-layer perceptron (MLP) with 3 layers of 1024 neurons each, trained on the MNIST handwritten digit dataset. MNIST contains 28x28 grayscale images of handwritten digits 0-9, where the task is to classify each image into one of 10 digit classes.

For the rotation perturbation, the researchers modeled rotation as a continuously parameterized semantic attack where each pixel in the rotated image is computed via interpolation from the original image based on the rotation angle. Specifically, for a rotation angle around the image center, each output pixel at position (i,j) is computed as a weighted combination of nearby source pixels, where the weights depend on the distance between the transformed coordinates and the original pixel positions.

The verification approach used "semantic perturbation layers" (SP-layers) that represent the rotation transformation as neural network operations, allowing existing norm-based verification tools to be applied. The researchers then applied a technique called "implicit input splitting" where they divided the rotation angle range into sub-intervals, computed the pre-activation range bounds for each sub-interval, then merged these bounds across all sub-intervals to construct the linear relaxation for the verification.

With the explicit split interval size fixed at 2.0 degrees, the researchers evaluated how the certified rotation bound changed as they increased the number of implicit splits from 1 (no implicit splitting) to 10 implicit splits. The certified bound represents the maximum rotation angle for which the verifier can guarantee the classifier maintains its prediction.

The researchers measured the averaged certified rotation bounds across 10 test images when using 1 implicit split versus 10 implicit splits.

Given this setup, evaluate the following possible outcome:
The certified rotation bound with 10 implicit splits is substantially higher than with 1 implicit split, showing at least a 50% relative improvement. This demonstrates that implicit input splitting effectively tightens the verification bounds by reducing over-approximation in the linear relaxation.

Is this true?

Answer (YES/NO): YES